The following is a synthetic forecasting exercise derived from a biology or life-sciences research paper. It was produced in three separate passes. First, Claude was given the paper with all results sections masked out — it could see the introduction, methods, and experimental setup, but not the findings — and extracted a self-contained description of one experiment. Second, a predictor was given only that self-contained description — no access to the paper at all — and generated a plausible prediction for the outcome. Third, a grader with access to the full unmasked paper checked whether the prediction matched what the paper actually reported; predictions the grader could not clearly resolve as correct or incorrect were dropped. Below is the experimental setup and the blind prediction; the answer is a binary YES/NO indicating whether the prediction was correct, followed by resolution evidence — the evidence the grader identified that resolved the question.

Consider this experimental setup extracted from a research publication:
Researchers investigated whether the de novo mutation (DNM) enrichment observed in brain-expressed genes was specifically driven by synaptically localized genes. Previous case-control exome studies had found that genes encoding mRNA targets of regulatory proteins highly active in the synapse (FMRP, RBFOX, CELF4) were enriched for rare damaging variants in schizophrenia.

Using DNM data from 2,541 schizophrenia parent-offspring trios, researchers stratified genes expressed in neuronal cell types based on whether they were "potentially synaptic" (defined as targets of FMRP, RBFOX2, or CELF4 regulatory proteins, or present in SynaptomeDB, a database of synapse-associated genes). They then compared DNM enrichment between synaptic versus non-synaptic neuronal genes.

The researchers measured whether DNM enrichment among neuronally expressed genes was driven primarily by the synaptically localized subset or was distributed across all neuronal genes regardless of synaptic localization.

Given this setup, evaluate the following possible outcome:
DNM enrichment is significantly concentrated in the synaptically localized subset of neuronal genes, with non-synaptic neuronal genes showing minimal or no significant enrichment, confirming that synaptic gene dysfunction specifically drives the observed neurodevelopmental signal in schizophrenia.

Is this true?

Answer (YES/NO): YES